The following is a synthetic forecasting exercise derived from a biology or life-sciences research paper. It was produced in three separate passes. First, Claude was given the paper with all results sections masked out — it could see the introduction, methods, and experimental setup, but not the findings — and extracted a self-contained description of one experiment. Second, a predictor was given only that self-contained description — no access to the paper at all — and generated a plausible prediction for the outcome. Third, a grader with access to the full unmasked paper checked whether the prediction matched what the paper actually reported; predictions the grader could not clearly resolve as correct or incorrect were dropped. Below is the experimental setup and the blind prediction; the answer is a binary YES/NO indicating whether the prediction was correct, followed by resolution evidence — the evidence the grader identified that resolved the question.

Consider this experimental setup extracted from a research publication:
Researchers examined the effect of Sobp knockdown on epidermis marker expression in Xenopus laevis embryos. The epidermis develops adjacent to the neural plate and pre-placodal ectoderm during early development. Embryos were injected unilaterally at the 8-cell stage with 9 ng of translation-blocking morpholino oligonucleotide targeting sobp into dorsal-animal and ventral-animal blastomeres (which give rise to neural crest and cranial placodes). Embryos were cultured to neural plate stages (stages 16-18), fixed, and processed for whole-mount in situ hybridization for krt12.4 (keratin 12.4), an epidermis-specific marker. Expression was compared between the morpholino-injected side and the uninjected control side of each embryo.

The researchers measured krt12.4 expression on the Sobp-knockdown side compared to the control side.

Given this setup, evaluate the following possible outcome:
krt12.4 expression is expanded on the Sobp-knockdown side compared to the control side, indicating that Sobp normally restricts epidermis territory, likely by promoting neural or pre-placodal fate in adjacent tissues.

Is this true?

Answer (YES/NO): NO